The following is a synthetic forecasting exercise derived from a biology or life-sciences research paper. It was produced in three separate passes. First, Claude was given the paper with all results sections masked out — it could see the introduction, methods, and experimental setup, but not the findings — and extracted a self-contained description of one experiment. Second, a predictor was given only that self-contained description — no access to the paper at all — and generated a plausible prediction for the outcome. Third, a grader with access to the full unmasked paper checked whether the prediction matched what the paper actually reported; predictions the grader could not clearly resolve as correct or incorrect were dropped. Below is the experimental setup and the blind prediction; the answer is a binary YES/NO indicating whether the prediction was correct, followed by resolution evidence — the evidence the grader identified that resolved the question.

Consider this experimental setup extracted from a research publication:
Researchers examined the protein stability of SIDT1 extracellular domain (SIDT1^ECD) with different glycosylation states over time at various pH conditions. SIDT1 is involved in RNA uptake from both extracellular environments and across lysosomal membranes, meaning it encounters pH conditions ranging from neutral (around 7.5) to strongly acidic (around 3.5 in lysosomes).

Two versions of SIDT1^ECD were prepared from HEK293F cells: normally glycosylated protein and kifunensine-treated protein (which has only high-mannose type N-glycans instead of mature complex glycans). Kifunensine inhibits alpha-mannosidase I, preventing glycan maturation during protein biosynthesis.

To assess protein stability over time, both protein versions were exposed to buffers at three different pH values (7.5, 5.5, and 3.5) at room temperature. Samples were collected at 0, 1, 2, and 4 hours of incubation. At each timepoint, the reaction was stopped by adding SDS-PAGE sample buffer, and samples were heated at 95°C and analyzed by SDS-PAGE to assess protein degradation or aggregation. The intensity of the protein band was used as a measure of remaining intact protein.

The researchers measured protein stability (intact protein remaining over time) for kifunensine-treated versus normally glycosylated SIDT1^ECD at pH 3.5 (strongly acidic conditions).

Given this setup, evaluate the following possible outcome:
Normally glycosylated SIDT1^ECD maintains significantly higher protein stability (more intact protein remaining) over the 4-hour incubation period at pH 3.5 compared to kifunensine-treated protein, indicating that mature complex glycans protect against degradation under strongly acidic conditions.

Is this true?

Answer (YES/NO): YES